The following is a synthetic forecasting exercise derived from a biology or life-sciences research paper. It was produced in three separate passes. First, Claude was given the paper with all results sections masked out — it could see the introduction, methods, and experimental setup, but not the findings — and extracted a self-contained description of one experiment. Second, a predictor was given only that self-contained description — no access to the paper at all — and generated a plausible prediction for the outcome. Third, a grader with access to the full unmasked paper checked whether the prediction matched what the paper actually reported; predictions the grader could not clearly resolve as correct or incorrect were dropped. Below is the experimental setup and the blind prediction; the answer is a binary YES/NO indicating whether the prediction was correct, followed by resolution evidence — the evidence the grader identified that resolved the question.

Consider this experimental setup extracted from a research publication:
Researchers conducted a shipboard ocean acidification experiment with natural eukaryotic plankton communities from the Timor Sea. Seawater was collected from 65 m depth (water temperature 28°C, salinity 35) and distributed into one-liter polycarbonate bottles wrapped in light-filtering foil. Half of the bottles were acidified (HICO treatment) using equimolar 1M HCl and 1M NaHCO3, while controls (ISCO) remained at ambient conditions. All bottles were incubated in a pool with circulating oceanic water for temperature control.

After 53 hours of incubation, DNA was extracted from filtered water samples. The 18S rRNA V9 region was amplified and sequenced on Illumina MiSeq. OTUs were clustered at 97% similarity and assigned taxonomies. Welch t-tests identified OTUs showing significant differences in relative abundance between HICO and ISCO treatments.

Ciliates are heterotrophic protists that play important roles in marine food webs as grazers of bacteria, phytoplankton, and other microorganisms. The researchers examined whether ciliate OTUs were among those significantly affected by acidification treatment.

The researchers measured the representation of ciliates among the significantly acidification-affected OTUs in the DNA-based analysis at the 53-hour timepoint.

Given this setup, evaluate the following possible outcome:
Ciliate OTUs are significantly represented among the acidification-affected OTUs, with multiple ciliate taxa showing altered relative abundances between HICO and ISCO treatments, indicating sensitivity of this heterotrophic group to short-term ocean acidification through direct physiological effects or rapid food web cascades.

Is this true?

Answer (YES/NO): NO